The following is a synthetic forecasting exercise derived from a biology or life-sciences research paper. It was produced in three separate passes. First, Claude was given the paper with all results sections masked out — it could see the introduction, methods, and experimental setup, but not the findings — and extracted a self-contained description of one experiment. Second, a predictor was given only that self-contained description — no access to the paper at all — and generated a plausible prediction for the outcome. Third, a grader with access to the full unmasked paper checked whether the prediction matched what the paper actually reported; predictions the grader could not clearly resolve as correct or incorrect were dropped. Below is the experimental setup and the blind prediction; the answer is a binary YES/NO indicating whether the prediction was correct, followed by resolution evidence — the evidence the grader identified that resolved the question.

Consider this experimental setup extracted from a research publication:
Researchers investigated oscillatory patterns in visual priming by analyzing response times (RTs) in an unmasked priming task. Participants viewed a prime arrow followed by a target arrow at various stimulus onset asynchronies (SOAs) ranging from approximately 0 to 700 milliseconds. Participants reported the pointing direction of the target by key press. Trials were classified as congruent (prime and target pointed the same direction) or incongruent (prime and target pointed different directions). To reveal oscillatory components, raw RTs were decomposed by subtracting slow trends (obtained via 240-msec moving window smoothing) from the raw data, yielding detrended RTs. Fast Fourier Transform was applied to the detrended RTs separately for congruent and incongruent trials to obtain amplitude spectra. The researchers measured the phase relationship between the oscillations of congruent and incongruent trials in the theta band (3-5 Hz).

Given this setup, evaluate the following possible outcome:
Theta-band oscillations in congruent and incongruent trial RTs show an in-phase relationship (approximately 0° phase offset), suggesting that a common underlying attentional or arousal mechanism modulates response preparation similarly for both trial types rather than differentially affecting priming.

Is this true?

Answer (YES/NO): NO